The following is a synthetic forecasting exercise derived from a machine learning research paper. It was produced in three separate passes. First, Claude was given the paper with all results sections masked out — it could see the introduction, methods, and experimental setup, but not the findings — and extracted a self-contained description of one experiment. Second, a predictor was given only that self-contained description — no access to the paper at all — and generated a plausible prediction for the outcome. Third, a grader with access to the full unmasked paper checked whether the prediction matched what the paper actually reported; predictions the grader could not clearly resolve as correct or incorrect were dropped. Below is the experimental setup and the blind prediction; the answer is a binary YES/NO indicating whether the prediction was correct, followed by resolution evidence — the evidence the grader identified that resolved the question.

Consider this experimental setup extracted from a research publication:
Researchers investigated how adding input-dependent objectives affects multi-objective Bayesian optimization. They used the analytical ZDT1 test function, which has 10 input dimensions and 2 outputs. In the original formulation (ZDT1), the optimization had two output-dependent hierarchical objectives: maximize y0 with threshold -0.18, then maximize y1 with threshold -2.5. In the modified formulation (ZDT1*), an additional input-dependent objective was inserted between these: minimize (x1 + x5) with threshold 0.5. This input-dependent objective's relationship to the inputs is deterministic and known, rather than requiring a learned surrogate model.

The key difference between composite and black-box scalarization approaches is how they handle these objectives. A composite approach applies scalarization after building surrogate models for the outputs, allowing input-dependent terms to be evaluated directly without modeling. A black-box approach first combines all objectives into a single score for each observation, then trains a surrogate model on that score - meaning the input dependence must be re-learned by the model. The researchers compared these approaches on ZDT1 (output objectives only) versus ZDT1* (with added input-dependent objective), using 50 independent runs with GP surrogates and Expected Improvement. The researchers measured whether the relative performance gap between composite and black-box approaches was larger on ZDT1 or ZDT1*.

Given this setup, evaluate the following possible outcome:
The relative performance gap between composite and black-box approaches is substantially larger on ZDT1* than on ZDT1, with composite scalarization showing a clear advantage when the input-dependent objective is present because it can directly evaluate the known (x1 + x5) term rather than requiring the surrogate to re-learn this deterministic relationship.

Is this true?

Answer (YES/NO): NO